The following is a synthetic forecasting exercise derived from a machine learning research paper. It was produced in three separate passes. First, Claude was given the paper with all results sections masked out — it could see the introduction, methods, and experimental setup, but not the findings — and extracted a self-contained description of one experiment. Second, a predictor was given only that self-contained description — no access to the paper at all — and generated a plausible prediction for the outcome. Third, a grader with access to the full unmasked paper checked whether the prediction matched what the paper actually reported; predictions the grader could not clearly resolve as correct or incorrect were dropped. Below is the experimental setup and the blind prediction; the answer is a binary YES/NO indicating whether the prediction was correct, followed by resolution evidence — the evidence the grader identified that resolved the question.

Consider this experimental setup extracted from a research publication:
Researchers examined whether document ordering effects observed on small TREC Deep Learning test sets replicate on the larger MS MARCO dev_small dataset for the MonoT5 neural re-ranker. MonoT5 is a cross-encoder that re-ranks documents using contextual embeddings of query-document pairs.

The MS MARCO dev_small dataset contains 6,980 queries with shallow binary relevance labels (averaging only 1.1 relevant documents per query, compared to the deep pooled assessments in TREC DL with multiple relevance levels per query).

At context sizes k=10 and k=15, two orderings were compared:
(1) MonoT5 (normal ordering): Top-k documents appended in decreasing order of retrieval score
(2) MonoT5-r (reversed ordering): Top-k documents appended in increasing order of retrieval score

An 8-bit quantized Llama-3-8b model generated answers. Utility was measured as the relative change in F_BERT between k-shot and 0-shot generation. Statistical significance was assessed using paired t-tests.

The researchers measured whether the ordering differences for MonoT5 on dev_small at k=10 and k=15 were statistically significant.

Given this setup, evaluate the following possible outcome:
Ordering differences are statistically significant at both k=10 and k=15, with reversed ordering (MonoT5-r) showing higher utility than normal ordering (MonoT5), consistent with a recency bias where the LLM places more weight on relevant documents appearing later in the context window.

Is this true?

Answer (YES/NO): NO